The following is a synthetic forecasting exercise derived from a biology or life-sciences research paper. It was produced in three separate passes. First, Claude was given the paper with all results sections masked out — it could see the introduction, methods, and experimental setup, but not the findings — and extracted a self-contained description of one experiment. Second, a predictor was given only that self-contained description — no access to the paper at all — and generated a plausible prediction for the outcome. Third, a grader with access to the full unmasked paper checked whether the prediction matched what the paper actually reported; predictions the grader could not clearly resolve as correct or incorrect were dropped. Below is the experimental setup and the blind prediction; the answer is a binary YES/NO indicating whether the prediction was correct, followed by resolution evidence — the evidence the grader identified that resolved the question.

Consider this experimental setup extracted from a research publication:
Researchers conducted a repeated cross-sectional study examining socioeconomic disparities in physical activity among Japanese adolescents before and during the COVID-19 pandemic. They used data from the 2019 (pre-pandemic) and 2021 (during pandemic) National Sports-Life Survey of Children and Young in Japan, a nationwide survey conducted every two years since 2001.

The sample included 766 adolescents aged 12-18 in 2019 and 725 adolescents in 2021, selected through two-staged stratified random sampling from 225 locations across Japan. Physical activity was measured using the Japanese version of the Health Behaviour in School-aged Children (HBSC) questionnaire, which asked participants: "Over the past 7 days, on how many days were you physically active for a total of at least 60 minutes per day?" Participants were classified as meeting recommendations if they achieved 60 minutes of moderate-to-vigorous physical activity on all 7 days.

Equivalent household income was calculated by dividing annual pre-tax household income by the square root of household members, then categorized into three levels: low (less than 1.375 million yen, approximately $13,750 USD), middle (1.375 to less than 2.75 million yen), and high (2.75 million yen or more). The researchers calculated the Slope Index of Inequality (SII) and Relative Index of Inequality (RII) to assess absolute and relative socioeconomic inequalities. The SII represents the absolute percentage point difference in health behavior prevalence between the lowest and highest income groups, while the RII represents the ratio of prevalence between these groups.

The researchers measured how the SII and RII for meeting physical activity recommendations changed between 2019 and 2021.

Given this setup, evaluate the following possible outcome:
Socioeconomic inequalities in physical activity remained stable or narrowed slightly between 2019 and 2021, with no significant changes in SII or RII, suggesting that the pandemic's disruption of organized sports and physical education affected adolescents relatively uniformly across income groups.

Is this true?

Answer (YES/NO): NO